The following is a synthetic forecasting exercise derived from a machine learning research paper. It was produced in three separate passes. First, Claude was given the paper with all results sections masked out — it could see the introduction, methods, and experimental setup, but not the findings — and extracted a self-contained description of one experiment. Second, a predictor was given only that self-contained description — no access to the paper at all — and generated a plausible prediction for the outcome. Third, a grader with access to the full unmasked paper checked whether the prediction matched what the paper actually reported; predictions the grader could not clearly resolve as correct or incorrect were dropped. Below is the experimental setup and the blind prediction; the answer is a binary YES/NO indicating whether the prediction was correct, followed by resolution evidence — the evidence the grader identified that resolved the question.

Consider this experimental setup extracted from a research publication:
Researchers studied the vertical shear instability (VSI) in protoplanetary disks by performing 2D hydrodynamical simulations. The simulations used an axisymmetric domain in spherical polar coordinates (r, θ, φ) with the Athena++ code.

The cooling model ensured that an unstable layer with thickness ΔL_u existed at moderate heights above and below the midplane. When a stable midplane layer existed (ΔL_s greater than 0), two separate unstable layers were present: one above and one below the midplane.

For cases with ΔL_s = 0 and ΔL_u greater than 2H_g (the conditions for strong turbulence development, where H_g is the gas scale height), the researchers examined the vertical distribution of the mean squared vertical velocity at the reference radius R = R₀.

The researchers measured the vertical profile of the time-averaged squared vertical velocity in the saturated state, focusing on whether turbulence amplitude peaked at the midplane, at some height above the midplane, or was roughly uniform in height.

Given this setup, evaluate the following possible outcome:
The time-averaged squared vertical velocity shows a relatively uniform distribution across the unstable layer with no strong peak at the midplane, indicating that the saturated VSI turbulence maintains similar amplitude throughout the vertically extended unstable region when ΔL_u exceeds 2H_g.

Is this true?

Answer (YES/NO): YES